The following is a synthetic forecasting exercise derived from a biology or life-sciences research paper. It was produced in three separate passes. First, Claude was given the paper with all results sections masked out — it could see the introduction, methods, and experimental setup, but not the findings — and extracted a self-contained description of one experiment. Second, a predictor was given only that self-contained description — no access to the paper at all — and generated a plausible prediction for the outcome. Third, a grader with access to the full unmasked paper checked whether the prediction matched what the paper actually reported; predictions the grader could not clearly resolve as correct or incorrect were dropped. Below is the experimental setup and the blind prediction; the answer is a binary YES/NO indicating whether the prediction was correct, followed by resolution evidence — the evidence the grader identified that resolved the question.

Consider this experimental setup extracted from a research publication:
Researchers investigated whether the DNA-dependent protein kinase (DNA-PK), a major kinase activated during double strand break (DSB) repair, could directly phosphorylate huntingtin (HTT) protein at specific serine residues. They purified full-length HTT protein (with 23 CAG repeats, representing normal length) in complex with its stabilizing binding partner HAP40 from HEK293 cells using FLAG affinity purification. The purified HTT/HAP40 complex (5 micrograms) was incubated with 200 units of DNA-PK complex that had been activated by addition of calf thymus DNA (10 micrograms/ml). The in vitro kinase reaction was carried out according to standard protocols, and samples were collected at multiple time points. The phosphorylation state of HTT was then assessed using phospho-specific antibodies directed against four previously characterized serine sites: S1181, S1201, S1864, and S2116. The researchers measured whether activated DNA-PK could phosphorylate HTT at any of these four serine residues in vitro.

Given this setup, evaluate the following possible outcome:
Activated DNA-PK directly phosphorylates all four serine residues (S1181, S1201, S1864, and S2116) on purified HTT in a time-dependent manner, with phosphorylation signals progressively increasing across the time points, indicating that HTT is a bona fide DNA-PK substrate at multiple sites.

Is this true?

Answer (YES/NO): NO